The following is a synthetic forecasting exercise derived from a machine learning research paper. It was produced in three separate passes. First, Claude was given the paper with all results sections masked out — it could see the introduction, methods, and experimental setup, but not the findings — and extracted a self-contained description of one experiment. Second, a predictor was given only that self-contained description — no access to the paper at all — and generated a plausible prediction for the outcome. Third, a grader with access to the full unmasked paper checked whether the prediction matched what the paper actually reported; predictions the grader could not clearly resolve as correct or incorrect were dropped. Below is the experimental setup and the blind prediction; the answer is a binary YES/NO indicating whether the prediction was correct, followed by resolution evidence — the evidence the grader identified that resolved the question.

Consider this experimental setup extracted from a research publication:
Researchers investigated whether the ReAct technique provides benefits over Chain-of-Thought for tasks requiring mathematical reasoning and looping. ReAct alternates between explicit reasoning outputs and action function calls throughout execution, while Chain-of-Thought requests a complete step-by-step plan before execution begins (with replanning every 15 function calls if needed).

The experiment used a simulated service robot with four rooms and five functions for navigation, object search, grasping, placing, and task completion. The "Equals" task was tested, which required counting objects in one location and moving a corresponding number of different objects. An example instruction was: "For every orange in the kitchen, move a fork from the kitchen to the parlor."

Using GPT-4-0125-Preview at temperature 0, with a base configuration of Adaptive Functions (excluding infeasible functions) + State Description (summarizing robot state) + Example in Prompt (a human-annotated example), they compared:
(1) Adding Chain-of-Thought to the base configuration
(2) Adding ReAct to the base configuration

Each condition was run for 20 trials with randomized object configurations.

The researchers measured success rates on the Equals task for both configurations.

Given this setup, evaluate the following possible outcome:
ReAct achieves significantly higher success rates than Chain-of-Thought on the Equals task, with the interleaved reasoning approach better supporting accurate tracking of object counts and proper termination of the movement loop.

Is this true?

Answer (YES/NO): YES